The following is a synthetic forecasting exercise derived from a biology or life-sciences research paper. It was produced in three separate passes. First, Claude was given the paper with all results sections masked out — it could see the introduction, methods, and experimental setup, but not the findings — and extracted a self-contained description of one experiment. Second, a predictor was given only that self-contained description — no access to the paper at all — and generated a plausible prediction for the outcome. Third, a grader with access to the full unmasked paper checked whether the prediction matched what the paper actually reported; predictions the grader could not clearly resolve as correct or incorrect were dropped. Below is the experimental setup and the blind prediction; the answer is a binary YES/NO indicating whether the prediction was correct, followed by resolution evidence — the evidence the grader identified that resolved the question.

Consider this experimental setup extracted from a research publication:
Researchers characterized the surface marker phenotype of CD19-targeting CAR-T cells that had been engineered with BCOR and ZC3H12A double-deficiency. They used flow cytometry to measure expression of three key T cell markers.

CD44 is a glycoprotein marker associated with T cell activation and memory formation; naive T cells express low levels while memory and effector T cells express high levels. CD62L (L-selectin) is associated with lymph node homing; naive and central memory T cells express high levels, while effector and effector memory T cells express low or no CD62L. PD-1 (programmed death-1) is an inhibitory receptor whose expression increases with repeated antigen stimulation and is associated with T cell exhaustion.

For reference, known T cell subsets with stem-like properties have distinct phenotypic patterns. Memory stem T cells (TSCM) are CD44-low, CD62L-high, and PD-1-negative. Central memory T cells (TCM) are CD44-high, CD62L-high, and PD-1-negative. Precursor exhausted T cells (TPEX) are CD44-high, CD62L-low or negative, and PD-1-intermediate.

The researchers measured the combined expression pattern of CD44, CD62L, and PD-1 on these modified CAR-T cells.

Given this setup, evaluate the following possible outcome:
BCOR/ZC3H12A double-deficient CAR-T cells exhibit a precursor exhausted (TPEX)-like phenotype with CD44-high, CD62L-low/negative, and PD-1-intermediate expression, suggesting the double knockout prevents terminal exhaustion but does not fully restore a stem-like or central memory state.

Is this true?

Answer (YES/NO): NO